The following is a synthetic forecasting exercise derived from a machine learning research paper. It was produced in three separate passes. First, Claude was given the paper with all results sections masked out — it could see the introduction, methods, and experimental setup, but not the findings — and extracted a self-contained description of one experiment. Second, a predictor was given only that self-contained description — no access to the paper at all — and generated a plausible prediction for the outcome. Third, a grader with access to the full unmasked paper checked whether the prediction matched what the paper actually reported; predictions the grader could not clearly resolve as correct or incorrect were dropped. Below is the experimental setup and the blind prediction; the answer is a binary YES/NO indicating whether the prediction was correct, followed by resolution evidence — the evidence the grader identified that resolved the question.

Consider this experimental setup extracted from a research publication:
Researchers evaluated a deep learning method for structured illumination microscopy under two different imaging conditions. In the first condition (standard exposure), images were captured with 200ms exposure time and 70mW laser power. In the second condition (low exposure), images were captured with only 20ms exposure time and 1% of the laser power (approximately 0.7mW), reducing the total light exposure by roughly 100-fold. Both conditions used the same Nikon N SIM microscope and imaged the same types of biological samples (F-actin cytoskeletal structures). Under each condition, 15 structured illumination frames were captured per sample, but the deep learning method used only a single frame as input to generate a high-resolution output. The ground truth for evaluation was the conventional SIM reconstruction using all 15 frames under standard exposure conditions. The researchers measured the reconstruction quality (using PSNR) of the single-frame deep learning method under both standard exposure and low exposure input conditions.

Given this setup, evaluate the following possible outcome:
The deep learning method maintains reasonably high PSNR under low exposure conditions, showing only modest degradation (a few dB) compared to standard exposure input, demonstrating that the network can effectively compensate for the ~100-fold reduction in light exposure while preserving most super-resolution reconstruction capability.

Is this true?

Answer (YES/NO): YES